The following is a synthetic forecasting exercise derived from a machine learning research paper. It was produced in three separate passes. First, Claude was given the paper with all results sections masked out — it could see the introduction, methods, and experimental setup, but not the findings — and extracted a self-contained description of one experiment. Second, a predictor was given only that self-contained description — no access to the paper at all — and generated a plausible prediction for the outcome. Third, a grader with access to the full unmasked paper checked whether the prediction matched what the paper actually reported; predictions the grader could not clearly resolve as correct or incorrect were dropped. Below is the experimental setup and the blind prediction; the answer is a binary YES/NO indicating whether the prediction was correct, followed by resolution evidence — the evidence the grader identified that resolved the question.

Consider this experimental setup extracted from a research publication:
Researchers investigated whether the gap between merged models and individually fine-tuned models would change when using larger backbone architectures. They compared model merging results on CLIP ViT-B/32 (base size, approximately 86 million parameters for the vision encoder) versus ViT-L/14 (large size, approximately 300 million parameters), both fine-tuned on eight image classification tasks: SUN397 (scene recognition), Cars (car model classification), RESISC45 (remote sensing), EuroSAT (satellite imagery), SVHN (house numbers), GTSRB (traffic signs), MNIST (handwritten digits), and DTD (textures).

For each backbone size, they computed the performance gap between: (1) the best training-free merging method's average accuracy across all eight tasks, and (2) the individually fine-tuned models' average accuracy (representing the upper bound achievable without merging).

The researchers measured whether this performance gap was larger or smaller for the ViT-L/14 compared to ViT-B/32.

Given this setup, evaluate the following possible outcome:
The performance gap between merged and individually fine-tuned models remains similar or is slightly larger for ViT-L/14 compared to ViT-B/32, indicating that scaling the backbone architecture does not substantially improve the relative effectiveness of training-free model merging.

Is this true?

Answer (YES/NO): NO